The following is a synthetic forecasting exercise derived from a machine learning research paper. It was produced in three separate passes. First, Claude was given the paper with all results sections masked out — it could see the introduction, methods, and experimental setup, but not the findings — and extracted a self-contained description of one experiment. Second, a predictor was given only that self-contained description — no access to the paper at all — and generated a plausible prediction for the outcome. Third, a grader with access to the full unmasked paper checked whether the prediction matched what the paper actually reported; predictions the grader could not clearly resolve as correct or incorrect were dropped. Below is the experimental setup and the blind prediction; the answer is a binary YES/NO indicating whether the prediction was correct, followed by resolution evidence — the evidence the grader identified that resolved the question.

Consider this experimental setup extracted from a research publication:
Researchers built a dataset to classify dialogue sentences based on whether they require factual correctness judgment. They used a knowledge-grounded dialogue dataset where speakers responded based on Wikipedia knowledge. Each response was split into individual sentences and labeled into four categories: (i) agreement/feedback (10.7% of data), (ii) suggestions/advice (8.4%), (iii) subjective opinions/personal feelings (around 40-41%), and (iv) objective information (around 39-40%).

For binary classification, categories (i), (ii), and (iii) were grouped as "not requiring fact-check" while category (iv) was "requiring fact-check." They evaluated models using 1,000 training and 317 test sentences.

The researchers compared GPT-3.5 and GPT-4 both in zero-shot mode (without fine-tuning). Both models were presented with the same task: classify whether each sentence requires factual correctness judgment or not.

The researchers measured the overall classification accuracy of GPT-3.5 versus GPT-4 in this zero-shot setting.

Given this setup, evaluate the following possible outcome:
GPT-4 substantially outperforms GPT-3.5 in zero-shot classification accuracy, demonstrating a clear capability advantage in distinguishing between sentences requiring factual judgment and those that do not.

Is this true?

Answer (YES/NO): NO